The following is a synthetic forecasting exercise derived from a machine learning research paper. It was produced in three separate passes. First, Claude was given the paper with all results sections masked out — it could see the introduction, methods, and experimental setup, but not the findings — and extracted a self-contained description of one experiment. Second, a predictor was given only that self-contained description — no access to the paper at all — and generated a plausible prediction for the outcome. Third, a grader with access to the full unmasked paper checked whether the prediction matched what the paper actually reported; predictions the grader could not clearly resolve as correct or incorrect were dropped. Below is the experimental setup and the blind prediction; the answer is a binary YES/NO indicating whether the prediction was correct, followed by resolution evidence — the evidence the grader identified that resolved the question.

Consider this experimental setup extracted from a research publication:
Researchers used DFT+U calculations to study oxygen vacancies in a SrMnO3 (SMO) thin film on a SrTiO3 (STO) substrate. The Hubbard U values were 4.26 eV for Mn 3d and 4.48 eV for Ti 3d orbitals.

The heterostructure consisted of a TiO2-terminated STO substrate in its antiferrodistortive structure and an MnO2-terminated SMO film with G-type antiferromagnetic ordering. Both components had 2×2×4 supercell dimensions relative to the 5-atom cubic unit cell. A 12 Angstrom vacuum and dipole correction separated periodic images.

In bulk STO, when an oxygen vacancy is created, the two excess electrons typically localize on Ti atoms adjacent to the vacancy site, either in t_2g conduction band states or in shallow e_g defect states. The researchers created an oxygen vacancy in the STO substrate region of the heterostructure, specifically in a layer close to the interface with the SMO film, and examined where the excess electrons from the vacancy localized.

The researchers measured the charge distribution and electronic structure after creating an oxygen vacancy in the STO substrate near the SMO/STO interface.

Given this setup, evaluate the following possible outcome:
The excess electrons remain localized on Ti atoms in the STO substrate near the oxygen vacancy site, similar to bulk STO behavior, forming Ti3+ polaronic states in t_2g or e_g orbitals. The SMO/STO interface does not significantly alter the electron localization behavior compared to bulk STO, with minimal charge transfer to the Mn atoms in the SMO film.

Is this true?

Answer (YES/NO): NO